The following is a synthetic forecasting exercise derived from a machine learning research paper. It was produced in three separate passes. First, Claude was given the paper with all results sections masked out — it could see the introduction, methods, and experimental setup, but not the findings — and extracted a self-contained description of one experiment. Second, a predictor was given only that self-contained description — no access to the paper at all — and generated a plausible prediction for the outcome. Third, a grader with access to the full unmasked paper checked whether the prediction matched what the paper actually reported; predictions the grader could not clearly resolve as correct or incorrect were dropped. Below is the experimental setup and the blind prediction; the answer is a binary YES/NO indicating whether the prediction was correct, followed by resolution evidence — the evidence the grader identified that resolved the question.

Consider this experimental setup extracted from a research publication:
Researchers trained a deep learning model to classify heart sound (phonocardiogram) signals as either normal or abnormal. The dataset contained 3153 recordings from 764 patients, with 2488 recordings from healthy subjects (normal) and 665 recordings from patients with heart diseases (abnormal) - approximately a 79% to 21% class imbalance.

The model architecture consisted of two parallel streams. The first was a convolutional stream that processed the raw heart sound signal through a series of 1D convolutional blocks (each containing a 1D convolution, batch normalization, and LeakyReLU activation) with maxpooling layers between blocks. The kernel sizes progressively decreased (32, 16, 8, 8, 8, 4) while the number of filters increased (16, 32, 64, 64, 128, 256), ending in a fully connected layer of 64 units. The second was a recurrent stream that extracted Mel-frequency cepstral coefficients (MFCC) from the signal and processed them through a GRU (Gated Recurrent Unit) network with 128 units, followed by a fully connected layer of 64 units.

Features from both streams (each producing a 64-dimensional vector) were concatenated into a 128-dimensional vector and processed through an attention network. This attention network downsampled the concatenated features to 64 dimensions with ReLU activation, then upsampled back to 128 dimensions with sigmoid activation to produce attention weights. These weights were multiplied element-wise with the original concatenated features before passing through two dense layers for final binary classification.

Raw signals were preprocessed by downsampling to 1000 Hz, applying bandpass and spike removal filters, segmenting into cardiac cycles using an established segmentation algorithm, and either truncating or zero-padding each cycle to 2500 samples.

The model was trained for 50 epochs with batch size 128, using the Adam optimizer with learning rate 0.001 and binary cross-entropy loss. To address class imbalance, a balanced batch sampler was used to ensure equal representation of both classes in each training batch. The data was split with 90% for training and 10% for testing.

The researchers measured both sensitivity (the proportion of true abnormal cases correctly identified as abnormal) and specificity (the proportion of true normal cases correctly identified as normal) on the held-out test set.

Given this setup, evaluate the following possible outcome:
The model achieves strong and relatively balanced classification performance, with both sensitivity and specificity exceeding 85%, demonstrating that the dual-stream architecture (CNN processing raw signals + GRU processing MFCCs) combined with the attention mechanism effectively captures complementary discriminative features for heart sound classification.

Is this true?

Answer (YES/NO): NO